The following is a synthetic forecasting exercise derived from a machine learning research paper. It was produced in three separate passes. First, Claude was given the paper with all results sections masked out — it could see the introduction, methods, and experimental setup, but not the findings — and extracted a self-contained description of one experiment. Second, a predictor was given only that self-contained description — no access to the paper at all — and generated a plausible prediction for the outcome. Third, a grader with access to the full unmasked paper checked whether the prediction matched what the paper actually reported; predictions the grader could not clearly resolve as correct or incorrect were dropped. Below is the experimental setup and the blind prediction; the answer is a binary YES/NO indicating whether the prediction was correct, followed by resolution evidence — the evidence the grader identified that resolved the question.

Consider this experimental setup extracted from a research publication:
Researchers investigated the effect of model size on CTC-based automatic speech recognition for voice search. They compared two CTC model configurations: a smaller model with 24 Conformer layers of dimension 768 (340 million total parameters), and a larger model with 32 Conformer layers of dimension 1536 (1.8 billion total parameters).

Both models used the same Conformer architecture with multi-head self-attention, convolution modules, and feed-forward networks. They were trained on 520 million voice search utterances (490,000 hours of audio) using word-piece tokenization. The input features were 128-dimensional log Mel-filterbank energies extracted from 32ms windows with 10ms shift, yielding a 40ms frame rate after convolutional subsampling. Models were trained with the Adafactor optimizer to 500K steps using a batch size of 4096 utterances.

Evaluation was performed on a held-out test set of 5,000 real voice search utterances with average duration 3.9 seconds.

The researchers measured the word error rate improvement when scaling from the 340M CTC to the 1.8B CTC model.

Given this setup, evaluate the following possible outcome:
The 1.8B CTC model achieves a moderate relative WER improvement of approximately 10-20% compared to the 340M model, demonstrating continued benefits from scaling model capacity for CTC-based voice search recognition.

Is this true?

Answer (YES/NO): NO